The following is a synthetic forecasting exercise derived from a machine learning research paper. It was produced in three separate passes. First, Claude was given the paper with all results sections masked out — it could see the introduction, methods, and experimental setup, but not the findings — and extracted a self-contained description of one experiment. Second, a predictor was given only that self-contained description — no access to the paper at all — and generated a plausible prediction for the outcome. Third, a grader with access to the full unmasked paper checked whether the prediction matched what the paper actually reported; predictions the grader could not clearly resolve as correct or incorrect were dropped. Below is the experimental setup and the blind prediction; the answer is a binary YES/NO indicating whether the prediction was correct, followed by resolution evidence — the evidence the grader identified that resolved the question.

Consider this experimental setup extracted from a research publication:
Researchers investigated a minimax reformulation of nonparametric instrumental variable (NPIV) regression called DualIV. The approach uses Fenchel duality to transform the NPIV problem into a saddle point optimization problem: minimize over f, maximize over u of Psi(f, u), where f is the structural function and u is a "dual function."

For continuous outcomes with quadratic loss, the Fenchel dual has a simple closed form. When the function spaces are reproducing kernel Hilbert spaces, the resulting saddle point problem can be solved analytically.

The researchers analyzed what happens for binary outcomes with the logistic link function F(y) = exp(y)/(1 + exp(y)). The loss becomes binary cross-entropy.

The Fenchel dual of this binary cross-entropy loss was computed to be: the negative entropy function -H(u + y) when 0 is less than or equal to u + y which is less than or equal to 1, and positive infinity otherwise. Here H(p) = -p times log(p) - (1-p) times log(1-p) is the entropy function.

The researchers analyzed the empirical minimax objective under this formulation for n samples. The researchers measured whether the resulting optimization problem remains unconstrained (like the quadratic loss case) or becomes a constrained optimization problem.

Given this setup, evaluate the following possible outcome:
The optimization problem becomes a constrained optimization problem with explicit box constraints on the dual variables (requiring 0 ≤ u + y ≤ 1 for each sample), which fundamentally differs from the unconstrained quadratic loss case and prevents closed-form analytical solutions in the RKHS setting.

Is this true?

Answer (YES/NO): YES